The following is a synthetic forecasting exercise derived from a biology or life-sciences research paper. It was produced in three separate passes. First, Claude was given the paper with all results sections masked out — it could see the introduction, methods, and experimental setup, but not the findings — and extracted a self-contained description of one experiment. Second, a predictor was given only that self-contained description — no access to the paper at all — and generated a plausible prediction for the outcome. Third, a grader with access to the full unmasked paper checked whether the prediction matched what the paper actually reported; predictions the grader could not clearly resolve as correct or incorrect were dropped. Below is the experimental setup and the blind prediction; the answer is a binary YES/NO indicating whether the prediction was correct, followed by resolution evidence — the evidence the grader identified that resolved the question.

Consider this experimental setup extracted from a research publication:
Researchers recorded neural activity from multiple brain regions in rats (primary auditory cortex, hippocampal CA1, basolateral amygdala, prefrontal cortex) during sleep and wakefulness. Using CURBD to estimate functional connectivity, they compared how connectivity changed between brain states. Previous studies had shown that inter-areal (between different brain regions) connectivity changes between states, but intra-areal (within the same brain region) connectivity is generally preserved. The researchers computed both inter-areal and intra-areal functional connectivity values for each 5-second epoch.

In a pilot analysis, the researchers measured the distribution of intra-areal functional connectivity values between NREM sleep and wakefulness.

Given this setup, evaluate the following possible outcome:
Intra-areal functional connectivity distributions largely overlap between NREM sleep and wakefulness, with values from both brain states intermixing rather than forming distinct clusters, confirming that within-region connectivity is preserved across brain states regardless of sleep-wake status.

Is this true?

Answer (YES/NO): YES